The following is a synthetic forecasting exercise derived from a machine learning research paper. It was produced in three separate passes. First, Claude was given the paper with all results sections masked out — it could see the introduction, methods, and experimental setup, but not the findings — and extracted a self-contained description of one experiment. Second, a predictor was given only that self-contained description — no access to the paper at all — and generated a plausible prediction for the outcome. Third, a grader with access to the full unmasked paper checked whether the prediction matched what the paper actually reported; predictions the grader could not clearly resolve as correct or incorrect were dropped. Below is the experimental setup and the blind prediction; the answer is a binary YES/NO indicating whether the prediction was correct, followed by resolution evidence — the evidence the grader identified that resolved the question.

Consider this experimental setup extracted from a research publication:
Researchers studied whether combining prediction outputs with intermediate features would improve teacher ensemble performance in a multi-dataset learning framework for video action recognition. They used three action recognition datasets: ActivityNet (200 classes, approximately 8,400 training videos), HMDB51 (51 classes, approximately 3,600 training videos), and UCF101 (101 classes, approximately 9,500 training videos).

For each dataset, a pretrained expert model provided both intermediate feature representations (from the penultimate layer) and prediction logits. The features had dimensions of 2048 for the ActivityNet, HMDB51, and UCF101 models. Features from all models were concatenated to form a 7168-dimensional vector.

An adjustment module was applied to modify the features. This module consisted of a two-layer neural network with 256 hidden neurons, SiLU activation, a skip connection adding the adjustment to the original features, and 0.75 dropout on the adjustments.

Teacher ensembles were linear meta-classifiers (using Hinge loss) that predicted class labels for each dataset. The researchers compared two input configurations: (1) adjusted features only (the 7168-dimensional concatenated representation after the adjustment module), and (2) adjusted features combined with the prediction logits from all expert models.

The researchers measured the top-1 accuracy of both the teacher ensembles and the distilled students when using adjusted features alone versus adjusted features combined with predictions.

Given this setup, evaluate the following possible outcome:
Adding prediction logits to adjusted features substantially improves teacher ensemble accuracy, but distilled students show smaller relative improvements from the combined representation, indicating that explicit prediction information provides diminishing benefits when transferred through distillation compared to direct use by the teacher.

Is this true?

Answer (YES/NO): NO